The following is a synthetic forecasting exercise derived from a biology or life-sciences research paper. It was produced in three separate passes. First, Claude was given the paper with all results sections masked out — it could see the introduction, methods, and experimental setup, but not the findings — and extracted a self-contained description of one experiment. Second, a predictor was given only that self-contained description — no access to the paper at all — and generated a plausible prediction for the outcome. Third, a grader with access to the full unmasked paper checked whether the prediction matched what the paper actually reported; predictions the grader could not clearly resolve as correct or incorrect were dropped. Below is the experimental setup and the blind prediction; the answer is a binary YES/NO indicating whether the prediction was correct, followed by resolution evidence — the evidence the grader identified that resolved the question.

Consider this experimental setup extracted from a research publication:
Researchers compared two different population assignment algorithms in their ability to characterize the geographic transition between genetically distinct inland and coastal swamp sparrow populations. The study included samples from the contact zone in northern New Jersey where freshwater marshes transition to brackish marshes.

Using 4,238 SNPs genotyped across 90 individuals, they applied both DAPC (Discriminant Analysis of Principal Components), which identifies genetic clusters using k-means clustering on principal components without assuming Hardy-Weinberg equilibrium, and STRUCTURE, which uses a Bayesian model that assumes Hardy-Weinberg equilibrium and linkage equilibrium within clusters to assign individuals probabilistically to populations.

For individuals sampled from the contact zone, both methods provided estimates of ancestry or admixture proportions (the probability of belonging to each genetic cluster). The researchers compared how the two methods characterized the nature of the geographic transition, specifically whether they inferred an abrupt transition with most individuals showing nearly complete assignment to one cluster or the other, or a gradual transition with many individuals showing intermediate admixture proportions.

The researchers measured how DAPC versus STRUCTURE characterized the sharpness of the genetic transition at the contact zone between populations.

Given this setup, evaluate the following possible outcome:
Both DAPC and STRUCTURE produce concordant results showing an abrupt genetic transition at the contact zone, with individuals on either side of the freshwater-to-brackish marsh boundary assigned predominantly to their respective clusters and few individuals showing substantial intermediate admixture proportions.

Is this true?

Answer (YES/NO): NO